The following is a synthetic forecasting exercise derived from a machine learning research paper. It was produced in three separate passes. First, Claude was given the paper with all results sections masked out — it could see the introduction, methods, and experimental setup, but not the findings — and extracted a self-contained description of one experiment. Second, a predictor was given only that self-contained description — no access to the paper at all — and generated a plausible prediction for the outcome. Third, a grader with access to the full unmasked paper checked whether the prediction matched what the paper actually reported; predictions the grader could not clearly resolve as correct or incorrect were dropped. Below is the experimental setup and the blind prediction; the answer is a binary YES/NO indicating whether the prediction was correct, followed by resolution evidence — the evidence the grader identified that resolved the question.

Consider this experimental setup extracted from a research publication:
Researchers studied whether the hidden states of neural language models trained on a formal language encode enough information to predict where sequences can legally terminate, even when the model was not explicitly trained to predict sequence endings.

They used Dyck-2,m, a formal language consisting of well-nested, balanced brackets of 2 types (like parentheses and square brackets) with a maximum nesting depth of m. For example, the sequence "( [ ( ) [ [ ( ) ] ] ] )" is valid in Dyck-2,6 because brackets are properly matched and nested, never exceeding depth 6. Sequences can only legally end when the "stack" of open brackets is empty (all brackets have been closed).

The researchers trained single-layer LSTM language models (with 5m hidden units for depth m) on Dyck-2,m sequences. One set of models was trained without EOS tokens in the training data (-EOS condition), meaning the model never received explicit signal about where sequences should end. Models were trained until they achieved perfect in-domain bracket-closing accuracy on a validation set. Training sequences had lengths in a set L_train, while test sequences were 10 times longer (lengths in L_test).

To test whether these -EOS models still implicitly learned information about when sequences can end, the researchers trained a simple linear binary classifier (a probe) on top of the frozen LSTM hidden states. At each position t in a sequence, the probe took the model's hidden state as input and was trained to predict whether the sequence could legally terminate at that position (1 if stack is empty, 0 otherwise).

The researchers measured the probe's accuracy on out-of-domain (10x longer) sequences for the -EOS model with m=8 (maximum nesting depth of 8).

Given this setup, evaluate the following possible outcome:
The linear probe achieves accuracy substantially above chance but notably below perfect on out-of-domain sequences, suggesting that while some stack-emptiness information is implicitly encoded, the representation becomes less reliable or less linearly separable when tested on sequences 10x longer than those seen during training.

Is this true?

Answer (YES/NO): NO